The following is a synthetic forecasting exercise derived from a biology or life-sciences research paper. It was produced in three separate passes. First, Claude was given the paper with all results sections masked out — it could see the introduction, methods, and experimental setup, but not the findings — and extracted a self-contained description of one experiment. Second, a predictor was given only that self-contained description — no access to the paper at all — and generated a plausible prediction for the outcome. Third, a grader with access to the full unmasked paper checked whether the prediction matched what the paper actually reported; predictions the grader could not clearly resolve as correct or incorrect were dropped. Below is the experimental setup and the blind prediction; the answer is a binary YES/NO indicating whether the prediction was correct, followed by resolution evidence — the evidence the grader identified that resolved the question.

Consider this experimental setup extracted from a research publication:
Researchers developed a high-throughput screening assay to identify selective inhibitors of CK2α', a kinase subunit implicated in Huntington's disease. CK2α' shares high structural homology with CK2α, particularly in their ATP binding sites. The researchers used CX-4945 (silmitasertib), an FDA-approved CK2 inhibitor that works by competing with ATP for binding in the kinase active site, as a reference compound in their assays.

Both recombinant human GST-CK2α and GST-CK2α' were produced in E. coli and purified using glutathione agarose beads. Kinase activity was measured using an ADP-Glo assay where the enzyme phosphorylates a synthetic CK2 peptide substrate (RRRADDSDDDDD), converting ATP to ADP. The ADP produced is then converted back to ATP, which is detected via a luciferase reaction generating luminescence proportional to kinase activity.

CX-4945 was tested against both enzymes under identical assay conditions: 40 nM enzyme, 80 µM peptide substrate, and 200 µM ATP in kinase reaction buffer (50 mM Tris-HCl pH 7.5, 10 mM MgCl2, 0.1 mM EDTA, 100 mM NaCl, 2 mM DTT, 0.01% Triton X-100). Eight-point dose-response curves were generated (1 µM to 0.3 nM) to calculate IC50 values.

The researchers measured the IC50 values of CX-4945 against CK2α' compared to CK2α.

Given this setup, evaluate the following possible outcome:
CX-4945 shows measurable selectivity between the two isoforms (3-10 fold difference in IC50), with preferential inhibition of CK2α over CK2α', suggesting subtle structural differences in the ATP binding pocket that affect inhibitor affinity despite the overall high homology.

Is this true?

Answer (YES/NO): NO